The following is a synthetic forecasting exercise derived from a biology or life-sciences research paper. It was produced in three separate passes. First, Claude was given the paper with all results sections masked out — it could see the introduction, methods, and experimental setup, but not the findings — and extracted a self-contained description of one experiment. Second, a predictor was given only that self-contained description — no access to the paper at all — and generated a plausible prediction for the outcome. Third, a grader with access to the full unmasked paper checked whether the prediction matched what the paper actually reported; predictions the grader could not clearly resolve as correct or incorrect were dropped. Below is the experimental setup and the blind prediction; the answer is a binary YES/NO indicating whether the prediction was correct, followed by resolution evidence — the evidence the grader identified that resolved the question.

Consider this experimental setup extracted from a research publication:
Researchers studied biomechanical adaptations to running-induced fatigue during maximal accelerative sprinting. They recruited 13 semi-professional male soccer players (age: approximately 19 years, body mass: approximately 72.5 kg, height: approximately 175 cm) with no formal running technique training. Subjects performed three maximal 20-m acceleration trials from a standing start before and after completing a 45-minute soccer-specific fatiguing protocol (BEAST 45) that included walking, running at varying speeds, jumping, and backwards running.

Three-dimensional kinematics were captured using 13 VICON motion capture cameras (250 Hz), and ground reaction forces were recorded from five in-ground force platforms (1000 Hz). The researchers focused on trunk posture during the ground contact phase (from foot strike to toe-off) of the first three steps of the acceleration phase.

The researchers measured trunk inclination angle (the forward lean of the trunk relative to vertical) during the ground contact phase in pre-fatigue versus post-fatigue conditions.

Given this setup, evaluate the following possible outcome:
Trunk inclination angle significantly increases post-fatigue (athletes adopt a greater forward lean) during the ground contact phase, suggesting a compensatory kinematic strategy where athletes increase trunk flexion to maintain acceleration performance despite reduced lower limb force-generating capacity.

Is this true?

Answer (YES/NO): NO